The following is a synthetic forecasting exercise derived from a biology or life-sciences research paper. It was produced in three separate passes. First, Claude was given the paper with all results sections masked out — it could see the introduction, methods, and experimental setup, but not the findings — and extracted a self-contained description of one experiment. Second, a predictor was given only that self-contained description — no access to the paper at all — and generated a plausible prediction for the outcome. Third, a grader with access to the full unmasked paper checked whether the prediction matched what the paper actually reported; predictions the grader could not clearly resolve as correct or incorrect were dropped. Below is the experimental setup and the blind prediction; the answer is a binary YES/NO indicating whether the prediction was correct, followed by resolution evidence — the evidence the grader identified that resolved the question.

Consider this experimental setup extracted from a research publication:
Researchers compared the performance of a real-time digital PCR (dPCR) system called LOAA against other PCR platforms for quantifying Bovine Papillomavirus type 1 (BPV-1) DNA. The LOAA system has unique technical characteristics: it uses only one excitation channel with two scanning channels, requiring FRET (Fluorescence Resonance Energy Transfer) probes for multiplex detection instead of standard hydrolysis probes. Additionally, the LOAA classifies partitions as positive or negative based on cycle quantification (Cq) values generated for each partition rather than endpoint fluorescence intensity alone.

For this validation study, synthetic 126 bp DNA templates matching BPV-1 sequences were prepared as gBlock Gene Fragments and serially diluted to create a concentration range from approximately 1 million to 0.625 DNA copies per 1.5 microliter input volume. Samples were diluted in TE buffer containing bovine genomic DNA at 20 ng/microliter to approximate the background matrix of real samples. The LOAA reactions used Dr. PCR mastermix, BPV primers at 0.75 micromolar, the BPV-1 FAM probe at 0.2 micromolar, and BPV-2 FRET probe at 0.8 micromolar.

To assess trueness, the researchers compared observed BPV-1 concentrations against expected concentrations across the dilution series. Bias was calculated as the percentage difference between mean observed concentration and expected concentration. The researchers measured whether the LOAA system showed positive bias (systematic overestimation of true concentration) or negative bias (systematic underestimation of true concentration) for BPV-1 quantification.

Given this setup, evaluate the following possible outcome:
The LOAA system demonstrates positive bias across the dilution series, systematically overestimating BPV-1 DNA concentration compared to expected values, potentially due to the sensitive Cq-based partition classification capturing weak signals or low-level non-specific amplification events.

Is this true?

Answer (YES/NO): NO